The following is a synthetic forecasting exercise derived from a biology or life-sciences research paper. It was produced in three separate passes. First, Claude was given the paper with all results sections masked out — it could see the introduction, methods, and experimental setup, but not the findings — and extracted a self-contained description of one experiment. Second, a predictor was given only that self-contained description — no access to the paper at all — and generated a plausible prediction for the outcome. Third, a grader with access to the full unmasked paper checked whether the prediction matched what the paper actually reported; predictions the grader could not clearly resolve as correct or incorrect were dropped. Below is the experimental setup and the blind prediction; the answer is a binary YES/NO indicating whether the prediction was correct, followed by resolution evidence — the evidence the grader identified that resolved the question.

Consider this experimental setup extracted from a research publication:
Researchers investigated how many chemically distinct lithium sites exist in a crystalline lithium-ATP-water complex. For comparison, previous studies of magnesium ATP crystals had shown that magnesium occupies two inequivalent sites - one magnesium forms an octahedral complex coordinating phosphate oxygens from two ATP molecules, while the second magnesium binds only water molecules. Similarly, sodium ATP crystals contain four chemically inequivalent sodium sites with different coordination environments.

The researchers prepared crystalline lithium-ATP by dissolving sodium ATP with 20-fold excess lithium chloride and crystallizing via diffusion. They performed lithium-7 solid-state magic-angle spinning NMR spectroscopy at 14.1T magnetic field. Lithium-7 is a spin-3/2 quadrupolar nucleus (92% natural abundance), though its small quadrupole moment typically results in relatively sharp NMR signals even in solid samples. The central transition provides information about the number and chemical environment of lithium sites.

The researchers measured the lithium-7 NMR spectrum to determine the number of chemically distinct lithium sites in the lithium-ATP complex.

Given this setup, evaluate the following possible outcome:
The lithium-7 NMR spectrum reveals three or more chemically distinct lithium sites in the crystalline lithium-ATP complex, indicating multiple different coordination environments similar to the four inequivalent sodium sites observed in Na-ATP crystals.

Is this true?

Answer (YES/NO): NO